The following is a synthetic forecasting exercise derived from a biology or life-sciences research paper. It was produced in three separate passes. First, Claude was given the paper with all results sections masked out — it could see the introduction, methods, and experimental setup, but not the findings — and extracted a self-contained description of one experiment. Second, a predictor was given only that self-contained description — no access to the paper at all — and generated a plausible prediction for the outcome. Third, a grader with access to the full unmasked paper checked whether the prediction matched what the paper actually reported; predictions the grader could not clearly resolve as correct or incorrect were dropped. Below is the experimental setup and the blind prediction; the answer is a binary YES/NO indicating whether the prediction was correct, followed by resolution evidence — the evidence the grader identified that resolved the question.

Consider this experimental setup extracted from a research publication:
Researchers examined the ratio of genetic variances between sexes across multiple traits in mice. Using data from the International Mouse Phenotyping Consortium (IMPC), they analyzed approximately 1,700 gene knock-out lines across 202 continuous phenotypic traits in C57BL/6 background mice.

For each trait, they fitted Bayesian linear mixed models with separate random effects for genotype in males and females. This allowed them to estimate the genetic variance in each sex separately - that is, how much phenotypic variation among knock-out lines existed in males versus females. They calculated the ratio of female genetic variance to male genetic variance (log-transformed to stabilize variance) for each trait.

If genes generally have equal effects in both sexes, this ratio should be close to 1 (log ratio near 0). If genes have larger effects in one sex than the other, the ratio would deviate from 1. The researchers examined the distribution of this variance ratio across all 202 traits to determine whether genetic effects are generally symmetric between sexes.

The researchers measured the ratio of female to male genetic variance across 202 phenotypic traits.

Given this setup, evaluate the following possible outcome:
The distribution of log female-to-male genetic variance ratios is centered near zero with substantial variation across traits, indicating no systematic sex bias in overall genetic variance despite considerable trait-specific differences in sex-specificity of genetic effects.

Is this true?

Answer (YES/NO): NO